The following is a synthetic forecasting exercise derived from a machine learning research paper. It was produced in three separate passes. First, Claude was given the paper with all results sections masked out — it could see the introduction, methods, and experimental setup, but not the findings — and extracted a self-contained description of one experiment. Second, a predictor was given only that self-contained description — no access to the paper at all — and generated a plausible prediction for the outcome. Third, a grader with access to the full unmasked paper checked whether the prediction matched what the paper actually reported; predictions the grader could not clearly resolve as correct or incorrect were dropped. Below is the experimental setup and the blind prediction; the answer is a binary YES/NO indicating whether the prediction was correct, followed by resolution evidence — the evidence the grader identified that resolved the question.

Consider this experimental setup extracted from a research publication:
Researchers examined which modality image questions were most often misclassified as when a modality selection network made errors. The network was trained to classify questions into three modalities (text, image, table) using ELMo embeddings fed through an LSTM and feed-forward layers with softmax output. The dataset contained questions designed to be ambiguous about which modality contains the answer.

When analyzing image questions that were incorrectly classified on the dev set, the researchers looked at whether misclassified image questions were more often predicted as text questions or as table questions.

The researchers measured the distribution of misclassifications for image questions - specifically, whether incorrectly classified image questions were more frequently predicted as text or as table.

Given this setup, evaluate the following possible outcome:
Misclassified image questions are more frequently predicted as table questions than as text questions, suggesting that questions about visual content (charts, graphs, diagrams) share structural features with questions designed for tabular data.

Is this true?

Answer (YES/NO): NO